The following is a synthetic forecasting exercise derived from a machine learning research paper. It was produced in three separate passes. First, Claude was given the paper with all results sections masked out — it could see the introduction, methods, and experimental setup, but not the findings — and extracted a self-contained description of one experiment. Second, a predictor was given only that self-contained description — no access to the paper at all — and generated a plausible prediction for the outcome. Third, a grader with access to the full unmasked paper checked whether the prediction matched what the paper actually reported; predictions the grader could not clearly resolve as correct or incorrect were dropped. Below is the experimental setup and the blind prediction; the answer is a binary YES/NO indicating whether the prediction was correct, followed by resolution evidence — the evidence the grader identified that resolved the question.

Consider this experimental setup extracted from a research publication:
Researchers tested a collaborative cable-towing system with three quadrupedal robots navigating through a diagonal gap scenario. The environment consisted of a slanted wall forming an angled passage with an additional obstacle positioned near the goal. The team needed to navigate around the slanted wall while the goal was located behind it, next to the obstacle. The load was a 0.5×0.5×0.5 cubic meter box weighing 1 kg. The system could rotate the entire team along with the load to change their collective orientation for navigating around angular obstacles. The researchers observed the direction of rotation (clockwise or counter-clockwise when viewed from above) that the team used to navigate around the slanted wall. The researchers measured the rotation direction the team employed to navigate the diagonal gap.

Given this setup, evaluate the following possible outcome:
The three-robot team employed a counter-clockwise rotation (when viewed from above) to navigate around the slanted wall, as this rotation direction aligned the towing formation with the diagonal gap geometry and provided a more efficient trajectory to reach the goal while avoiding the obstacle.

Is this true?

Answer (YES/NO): NO